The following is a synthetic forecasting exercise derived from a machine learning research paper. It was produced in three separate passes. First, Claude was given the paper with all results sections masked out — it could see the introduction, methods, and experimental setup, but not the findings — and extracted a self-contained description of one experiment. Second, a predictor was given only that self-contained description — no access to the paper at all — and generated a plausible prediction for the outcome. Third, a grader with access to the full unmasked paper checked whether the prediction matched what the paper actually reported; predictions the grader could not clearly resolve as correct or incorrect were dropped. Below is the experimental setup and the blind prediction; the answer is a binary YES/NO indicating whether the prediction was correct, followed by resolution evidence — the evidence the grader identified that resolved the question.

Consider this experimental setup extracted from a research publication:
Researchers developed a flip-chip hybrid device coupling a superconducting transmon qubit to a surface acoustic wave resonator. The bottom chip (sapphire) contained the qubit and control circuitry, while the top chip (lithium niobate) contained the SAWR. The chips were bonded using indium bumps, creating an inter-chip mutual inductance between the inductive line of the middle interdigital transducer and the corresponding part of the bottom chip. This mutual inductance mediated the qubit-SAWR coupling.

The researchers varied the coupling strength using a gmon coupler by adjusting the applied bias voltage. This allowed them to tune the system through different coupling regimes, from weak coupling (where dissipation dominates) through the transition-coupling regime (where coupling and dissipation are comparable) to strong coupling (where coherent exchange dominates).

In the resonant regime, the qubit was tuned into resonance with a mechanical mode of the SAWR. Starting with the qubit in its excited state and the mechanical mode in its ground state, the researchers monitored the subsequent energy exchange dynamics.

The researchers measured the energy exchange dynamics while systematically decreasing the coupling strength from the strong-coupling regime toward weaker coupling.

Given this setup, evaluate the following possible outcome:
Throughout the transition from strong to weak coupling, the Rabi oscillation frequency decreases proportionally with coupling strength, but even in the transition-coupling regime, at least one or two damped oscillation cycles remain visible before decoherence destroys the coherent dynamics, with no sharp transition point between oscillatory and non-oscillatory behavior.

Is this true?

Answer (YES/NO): NO